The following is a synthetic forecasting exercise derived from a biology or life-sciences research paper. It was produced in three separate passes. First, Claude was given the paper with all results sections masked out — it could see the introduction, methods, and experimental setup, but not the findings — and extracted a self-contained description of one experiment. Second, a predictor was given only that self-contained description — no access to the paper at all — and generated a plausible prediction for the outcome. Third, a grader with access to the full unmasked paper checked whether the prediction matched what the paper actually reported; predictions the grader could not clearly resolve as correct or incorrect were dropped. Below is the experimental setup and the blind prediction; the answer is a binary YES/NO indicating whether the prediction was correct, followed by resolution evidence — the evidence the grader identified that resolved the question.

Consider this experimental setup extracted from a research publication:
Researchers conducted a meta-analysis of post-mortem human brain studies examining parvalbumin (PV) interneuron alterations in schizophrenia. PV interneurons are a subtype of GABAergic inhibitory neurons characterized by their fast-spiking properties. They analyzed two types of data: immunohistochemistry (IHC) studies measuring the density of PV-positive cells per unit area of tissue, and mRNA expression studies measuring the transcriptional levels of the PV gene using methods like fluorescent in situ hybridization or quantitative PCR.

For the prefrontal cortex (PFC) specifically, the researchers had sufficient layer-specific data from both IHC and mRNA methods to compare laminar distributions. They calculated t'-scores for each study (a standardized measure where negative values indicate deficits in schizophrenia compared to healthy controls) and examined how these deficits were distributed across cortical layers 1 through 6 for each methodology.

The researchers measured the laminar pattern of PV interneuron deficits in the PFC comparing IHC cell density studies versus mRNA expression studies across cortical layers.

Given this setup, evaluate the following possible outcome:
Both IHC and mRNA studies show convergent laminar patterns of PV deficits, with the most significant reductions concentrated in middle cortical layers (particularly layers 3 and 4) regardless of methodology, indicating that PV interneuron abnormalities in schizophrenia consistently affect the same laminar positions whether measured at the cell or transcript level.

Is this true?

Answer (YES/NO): NO